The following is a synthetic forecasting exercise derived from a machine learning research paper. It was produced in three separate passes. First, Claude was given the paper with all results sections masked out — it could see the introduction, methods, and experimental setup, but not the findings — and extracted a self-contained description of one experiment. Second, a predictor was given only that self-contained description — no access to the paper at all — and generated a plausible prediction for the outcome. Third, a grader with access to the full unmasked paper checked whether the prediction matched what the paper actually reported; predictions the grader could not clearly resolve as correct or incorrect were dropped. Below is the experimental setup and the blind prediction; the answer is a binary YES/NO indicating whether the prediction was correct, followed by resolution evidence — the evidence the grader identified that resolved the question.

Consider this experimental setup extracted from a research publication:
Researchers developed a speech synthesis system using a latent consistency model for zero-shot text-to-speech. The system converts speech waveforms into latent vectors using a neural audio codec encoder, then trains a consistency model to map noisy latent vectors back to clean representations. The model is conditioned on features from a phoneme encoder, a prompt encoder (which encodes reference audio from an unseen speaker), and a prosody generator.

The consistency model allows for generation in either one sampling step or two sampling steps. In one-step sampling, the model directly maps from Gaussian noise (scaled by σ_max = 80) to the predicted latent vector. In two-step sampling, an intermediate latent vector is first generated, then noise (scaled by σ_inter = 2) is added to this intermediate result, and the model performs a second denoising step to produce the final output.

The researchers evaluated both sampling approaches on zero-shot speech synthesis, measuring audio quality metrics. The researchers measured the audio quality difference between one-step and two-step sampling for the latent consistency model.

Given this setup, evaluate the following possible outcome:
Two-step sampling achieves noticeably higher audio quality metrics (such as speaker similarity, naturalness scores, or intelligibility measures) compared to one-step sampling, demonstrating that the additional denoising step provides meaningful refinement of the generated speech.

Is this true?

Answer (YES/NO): NO